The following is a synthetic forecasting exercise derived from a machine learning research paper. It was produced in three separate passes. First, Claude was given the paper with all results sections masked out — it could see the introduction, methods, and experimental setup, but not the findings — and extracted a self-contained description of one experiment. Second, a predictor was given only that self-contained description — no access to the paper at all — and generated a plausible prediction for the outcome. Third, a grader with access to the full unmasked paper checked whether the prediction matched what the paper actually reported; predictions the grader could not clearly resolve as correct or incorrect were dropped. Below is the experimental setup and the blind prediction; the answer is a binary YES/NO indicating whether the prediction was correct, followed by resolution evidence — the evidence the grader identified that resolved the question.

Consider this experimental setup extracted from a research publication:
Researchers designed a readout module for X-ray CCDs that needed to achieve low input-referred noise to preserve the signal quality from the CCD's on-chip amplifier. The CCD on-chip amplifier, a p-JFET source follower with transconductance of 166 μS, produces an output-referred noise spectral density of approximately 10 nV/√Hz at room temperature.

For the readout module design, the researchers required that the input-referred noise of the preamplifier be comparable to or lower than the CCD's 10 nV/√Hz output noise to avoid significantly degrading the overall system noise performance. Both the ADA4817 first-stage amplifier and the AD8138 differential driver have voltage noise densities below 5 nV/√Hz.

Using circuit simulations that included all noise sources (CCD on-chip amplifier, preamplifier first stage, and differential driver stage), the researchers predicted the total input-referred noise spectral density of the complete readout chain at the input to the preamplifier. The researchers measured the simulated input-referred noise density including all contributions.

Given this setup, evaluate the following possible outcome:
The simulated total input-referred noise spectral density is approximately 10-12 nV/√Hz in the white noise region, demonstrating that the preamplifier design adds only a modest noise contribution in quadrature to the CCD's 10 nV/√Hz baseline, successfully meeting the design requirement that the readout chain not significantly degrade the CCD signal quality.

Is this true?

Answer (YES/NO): NO